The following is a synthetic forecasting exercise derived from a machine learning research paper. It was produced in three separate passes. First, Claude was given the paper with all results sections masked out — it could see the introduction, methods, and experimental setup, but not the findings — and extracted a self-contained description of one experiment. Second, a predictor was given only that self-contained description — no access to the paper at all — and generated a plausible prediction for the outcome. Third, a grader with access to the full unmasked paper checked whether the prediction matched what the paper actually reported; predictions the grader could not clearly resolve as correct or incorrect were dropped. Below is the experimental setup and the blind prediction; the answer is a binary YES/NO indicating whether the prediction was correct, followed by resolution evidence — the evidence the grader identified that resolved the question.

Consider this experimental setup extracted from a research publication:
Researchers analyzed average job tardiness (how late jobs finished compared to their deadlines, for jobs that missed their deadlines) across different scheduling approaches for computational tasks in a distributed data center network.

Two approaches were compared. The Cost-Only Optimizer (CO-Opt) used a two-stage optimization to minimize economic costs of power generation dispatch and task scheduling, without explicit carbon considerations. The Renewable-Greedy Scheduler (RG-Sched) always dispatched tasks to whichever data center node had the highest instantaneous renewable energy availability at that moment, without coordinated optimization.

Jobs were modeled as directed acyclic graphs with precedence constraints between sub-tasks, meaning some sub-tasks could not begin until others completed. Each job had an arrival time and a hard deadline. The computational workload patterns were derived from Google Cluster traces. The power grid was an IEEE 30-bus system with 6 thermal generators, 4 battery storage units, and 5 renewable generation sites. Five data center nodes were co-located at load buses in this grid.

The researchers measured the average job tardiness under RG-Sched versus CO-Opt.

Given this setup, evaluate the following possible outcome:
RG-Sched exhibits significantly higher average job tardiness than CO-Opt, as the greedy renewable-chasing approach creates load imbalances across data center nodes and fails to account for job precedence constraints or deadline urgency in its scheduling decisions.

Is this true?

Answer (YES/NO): YES